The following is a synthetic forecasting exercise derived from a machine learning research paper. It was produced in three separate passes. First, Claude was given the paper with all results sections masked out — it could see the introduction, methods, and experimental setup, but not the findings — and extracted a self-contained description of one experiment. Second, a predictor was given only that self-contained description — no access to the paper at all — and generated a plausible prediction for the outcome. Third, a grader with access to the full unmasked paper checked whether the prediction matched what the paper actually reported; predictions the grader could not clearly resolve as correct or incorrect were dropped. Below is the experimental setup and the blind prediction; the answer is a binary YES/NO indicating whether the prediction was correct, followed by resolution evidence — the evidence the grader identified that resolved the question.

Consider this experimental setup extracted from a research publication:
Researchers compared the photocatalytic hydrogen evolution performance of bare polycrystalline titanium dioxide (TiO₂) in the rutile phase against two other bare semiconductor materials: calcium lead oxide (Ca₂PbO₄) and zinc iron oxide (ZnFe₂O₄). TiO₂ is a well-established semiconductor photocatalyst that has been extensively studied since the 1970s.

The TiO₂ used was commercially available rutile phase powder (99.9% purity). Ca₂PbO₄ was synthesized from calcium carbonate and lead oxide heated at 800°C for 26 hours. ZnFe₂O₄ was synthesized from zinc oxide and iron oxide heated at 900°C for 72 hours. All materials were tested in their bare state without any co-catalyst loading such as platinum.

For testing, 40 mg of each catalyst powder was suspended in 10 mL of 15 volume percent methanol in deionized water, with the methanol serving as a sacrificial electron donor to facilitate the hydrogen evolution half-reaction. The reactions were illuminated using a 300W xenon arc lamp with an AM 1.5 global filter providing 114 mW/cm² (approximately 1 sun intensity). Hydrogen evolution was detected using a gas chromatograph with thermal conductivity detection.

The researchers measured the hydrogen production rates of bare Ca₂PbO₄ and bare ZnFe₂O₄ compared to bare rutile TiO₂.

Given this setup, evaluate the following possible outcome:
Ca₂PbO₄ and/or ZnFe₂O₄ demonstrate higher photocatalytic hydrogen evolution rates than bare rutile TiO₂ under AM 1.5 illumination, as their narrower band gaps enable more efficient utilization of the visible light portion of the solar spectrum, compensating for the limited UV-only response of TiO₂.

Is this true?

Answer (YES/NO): YES